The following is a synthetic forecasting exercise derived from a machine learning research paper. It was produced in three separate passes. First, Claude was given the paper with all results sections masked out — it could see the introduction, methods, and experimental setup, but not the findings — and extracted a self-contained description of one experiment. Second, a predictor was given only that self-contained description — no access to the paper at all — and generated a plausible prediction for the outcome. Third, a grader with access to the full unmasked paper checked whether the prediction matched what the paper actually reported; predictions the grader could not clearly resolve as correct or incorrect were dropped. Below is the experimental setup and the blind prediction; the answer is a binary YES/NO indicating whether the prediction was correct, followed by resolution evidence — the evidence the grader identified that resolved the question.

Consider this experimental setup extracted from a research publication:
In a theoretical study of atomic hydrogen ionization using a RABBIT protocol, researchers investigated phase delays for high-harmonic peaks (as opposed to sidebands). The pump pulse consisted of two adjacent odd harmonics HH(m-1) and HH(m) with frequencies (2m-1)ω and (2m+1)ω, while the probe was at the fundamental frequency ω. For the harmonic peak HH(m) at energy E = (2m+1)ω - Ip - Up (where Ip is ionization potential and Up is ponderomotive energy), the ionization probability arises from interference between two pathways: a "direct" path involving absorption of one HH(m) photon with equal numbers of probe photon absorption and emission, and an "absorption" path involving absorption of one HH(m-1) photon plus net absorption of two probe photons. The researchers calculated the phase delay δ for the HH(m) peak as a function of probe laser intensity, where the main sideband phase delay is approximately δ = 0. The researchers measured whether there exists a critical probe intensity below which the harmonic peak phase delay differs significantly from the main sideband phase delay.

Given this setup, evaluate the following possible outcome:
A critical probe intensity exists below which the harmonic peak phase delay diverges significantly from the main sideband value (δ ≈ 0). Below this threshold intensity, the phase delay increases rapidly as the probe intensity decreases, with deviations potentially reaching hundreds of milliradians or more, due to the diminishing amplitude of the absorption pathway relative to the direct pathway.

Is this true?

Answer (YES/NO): NO